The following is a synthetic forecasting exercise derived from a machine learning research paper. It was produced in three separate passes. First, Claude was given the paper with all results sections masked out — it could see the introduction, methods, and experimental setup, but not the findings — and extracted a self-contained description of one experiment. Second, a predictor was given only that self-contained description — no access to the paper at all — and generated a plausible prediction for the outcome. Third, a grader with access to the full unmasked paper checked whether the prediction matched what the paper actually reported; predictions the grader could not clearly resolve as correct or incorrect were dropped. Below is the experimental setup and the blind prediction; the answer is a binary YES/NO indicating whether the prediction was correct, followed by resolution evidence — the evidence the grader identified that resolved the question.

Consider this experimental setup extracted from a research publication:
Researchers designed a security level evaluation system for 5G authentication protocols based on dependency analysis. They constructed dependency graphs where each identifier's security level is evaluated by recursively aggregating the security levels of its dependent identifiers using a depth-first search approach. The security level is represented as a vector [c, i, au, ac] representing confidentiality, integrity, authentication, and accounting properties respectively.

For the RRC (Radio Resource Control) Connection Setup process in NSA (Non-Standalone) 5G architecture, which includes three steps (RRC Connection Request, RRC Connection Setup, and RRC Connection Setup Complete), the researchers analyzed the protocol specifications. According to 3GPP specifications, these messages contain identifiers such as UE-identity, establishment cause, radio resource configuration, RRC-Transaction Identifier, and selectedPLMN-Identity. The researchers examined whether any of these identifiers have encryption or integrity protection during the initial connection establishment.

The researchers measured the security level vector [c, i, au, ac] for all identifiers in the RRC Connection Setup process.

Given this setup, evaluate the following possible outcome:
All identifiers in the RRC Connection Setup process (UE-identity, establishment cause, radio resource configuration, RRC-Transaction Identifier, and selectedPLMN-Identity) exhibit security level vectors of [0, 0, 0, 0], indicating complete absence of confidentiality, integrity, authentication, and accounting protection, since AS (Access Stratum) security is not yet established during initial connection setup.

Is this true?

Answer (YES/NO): YES